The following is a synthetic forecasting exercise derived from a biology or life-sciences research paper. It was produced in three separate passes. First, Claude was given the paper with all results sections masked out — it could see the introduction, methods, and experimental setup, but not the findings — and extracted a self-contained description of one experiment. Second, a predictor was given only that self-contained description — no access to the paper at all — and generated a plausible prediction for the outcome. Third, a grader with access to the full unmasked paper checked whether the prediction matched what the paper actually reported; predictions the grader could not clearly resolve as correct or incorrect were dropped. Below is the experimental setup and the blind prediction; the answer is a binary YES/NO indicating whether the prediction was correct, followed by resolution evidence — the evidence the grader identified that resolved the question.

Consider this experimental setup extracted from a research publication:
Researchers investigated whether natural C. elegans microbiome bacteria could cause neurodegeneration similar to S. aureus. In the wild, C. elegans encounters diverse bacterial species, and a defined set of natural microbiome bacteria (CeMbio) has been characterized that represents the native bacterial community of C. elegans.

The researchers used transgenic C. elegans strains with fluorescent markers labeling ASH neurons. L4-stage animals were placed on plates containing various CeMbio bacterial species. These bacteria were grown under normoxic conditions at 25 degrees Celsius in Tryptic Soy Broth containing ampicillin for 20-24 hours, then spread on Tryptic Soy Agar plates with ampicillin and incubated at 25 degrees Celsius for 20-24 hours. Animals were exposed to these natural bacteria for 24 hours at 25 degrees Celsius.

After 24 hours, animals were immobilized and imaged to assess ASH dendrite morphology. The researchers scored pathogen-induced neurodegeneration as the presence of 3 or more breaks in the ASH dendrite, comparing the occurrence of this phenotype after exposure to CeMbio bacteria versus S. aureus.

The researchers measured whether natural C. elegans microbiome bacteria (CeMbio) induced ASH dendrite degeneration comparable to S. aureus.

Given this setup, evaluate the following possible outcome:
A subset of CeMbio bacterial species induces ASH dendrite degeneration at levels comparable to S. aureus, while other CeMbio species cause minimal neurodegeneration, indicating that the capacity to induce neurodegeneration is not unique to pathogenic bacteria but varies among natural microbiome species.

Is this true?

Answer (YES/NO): NO